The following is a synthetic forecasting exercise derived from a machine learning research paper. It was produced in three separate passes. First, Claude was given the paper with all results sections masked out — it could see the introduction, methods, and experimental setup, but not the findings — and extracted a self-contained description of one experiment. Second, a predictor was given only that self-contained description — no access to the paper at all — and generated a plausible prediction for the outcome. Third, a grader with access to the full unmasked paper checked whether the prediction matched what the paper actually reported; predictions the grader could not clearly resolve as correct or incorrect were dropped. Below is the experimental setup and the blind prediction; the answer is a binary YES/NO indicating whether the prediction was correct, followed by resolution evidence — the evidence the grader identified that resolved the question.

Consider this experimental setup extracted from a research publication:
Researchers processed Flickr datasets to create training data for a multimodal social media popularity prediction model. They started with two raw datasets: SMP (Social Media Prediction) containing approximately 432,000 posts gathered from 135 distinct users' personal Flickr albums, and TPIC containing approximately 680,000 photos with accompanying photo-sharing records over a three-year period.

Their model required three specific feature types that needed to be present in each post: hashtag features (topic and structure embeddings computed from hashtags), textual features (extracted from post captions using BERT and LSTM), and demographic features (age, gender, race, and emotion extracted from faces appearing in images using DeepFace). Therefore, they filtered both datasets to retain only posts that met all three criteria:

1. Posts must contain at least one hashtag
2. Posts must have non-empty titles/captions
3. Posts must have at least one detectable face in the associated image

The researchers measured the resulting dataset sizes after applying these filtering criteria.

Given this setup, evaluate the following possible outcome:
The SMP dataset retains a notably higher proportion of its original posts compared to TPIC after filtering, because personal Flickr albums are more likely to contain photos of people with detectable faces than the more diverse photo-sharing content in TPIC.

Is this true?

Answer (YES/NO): YES